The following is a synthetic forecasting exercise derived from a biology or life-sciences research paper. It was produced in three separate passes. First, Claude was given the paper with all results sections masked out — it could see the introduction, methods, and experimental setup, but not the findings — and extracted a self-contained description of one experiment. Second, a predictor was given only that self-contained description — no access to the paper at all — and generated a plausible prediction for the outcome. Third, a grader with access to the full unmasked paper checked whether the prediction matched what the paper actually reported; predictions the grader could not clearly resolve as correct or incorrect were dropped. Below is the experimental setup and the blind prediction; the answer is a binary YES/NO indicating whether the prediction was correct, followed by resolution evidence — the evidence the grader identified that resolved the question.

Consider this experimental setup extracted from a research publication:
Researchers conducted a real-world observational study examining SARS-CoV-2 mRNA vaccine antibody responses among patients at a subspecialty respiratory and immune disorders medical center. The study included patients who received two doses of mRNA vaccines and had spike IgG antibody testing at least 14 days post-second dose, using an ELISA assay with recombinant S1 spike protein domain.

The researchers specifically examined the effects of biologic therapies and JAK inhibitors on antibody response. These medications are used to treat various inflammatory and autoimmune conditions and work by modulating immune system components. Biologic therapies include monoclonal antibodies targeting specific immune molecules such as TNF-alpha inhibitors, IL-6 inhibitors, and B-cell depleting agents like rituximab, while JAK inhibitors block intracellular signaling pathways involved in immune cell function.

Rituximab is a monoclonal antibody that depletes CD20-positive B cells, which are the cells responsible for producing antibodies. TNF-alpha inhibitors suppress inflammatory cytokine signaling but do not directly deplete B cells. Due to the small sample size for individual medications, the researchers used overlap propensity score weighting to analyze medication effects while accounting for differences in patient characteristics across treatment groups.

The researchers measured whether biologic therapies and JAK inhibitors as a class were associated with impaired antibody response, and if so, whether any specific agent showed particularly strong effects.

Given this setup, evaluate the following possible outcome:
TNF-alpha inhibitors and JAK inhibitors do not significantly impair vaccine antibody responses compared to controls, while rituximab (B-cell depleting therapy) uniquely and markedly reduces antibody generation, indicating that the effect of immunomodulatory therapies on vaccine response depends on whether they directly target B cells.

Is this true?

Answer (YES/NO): YES